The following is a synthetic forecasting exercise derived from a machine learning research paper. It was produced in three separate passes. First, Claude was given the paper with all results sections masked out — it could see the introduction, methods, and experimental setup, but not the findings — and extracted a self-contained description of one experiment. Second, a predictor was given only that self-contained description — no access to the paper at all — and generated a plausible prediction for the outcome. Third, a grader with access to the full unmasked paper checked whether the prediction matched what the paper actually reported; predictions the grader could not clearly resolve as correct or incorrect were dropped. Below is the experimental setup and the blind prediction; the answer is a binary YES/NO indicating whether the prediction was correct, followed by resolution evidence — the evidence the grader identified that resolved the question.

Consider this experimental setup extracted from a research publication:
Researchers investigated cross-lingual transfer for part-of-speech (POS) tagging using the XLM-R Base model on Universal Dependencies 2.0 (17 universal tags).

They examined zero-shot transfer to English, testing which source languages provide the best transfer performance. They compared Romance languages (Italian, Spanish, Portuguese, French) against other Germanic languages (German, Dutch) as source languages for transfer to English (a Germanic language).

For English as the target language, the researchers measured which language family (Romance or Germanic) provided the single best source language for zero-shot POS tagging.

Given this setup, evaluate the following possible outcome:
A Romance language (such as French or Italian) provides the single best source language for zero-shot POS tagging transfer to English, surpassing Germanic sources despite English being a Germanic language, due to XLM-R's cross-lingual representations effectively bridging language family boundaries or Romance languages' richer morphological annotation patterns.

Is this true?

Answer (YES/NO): YES